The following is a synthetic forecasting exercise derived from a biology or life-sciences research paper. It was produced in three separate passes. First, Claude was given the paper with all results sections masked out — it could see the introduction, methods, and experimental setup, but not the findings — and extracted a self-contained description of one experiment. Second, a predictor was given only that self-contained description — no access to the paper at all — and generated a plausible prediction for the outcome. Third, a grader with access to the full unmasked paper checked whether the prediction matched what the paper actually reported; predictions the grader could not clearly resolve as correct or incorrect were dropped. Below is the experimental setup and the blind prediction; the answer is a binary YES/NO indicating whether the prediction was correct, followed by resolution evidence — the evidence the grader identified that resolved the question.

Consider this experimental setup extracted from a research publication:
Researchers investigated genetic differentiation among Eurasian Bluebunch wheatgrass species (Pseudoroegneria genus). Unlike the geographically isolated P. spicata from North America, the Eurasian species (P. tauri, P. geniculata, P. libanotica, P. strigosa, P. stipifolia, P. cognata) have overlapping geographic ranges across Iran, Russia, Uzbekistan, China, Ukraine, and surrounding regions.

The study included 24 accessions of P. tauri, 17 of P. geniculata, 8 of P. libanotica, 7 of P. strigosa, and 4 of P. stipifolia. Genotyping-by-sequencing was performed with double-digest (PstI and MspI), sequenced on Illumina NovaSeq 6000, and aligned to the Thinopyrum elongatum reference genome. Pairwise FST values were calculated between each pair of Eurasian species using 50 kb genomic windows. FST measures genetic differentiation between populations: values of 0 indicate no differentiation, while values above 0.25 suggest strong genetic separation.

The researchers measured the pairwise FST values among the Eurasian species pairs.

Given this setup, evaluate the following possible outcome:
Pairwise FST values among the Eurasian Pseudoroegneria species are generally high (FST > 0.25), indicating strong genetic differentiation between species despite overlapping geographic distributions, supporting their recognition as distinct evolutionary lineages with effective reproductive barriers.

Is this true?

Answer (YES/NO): NO